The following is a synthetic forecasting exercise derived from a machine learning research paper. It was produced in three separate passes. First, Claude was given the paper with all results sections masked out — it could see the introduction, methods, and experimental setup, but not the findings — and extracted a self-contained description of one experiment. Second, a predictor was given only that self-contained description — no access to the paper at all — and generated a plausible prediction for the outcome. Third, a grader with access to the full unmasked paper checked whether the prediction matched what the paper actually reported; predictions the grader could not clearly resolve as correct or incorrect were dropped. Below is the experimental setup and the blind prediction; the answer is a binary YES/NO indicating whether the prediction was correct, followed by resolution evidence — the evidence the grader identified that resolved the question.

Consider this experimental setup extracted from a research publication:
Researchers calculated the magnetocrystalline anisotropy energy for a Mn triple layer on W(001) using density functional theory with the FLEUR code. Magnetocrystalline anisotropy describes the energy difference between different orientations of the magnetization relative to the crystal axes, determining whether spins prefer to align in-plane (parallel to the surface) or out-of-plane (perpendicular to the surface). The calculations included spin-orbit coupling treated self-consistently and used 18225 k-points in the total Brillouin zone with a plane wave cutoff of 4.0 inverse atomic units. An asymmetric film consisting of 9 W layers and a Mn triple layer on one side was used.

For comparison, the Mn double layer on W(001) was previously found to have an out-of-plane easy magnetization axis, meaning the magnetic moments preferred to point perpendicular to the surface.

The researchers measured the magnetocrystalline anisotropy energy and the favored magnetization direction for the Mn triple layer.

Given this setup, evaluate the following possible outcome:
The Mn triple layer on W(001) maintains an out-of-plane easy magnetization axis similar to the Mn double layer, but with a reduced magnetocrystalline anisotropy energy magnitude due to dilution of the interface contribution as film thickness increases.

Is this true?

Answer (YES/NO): NO